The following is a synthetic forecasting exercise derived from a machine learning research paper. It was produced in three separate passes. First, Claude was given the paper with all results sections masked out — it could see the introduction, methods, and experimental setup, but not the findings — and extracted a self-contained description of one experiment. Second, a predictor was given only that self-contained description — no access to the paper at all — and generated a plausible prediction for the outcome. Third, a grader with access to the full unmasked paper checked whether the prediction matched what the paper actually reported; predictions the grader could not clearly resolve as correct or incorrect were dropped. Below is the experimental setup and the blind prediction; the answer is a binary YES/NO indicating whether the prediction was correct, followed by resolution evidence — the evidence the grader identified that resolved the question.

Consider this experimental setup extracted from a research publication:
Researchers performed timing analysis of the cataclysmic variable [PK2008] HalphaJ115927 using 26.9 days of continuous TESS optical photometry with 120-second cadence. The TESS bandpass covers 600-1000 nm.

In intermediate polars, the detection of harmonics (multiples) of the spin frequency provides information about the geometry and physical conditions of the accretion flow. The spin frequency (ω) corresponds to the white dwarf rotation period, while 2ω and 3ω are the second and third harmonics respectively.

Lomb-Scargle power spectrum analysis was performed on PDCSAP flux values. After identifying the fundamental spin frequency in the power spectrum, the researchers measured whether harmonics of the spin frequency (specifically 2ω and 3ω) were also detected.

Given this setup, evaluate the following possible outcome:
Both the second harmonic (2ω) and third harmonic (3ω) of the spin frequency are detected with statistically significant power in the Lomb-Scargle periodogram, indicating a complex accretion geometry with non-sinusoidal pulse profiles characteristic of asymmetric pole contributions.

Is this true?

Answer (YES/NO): NO